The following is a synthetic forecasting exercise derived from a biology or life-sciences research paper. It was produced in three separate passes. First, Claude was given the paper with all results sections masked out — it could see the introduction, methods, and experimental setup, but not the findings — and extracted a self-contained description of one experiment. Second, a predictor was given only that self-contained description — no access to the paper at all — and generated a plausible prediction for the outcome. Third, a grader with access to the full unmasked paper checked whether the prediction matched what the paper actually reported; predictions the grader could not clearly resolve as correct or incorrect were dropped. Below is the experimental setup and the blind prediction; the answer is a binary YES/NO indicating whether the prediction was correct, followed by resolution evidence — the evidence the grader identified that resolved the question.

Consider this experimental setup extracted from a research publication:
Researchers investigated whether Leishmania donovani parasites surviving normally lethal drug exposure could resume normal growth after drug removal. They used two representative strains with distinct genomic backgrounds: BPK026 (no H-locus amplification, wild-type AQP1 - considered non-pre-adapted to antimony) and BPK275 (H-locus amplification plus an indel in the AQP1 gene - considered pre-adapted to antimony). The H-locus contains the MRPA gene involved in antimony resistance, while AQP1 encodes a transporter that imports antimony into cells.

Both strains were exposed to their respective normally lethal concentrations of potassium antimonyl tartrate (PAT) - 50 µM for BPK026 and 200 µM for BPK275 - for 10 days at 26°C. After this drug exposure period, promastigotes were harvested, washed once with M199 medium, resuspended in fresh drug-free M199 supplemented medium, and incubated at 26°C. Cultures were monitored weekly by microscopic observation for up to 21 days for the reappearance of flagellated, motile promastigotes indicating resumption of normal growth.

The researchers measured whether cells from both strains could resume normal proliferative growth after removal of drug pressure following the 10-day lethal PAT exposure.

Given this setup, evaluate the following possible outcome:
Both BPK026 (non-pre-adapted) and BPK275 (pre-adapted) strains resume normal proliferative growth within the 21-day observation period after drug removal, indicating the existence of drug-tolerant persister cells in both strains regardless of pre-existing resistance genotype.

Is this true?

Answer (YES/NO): YES